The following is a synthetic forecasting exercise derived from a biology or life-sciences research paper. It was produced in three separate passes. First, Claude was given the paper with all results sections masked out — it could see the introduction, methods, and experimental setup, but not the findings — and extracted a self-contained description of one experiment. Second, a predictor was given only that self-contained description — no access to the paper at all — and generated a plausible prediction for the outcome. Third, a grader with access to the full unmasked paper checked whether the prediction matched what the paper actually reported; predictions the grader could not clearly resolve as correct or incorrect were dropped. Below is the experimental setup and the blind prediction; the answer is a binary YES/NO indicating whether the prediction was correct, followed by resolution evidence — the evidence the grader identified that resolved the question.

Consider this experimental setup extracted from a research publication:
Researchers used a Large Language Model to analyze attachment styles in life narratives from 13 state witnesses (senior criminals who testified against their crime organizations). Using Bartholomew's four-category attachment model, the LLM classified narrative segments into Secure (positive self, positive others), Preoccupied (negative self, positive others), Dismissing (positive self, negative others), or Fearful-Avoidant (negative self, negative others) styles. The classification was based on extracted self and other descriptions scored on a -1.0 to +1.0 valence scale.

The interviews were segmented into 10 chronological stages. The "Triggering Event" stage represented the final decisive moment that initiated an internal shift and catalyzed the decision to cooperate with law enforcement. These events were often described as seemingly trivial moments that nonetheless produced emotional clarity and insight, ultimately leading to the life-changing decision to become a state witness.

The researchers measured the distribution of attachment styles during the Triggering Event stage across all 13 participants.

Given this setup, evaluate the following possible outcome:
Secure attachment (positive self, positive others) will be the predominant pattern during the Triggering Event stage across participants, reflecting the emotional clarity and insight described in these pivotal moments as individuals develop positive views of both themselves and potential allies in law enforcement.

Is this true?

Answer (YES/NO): NO